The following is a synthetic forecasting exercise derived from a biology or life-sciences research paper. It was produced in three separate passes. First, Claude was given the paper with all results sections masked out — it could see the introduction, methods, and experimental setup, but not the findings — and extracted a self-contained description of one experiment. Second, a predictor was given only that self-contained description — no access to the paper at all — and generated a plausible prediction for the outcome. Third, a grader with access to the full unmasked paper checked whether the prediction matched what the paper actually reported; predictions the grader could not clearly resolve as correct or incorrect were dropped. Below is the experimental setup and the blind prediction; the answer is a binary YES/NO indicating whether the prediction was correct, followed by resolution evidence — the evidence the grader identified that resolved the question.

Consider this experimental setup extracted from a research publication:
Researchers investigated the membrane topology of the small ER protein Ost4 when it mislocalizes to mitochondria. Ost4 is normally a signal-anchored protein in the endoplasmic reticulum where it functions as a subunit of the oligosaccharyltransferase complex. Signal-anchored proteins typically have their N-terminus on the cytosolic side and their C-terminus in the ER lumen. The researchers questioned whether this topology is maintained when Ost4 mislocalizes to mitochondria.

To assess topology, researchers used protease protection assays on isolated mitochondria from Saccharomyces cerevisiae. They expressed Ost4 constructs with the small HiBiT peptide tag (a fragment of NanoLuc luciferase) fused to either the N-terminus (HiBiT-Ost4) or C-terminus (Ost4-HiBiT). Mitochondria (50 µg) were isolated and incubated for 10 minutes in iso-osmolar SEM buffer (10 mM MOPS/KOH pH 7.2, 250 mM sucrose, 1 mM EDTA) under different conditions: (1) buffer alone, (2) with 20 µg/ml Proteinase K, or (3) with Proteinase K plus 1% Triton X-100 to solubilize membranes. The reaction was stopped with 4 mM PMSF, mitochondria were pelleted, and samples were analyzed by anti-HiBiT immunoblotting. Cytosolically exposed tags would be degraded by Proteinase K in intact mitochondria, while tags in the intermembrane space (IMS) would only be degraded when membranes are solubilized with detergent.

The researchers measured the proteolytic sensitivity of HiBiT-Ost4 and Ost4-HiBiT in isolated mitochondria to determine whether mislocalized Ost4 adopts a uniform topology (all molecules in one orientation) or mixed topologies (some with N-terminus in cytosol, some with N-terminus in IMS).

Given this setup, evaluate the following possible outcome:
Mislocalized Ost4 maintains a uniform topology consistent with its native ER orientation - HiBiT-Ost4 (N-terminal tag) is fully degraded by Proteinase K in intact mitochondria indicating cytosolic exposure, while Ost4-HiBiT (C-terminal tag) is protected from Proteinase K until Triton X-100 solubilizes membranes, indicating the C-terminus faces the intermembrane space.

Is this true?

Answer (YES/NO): NO